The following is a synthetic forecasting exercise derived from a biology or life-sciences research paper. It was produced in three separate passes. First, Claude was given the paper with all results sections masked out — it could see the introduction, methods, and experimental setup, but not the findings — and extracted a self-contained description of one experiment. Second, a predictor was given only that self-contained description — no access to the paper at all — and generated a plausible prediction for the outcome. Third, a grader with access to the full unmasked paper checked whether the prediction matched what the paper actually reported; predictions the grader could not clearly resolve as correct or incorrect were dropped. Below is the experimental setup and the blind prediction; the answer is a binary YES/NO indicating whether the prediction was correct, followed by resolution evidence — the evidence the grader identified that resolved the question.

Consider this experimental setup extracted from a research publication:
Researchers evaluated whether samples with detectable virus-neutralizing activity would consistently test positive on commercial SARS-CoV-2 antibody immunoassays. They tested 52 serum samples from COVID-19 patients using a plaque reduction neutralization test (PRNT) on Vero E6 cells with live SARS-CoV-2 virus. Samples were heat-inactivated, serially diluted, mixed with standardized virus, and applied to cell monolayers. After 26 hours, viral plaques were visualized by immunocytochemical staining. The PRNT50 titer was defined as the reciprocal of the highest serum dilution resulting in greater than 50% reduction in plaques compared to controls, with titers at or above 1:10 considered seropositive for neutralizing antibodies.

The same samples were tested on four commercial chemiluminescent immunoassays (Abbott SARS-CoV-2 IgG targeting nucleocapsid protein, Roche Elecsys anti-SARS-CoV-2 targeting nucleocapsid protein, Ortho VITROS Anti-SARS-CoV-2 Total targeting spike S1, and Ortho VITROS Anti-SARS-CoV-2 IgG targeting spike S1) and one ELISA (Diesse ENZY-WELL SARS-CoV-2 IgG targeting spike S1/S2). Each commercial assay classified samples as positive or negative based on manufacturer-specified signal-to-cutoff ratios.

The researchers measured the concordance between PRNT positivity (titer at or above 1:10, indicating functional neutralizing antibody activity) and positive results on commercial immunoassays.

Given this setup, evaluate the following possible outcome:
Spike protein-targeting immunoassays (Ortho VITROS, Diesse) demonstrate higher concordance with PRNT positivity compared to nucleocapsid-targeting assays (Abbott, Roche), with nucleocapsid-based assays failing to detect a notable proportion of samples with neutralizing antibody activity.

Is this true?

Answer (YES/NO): NO